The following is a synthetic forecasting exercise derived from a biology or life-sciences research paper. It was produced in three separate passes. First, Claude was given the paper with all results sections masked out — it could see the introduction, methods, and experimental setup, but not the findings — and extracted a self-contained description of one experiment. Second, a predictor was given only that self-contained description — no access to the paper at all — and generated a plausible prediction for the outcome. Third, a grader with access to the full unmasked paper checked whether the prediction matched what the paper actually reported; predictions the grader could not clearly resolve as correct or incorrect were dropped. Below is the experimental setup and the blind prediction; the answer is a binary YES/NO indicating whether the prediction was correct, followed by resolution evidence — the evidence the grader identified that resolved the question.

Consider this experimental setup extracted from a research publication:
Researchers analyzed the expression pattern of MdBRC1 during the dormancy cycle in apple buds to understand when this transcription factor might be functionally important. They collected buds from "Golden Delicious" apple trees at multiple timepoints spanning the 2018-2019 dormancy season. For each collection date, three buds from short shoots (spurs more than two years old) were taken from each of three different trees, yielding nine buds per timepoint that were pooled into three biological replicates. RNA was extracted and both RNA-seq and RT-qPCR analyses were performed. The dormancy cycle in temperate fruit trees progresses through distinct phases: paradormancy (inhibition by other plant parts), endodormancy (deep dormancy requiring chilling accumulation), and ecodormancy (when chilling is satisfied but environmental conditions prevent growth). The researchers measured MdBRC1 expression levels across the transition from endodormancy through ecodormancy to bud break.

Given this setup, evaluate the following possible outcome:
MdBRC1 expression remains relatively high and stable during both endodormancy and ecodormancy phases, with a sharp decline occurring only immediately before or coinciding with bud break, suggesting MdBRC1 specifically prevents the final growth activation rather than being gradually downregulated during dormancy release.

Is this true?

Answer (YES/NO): NO